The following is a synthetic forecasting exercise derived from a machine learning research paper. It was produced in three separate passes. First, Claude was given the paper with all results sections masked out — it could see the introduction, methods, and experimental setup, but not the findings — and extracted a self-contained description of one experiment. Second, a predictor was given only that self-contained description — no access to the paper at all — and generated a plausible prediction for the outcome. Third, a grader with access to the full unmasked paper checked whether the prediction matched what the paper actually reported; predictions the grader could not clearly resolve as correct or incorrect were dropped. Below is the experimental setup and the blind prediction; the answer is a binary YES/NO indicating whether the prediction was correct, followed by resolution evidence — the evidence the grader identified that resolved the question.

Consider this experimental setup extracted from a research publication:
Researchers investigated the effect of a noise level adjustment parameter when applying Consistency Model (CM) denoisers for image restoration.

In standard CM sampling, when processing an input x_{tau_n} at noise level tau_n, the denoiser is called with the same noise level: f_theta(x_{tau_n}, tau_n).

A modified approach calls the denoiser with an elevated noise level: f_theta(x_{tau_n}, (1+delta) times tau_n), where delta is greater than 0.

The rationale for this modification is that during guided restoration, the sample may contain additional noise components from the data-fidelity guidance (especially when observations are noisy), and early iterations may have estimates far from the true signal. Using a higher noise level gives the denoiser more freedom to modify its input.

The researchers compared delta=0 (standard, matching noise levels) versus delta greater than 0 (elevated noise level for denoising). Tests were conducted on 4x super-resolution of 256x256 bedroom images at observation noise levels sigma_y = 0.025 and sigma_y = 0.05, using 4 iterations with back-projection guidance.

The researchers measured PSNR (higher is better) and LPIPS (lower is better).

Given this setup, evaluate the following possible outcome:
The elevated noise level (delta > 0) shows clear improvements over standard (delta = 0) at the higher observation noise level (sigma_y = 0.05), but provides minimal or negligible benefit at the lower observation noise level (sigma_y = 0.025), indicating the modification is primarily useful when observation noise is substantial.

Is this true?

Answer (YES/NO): NO